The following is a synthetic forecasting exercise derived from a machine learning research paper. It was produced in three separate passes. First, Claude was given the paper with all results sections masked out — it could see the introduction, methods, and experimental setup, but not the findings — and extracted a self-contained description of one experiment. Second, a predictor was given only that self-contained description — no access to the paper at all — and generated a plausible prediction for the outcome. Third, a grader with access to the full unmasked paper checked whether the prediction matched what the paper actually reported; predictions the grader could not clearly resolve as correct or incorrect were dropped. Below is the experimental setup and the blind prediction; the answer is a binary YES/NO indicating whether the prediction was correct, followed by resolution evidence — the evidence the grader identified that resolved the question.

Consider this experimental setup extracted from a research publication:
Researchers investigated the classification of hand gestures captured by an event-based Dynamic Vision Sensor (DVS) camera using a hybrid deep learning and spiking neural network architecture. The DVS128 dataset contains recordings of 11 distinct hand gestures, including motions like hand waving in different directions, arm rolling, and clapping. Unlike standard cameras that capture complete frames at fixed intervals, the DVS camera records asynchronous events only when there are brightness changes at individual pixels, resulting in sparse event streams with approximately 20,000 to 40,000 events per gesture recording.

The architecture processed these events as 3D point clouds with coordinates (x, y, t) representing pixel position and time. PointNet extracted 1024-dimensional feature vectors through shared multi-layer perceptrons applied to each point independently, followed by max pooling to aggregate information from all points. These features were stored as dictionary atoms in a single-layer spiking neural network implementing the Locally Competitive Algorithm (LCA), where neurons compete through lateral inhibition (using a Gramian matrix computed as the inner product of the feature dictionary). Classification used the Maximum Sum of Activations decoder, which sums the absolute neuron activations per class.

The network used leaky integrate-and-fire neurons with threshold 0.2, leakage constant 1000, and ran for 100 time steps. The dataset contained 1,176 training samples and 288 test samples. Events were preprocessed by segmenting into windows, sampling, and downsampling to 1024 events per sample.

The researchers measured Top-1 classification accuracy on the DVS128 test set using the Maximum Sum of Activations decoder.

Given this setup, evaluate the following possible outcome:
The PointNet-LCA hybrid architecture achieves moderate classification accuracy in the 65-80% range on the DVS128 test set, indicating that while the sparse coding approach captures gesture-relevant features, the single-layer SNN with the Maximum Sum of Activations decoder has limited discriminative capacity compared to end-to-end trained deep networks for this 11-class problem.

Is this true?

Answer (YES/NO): NO